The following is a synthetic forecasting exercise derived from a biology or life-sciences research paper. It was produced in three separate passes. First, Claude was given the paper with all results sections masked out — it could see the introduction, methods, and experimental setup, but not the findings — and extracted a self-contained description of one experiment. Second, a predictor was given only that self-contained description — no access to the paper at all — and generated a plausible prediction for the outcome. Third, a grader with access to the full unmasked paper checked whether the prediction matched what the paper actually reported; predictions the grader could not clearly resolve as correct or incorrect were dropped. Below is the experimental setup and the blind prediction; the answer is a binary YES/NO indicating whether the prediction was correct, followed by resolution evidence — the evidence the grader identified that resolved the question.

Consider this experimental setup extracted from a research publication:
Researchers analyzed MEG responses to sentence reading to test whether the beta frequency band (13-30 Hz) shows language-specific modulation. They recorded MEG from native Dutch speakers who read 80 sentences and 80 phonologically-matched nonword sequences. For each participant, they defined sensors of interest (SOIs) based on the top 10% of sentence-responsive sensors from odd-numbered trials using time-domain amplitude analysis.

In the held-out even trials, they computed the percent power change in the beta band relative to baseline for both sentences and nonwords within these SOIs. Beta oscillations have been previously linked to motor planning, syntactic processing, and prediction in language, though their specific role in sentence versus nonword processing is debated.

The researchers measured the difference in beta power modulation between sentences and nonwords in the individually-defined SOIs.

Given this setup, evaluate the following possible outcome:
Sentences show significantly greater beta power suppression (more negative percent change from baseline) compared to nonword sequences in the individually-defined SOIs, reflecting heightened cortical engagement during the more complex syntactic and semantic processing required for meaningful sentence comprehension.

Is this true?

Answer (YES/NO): NO